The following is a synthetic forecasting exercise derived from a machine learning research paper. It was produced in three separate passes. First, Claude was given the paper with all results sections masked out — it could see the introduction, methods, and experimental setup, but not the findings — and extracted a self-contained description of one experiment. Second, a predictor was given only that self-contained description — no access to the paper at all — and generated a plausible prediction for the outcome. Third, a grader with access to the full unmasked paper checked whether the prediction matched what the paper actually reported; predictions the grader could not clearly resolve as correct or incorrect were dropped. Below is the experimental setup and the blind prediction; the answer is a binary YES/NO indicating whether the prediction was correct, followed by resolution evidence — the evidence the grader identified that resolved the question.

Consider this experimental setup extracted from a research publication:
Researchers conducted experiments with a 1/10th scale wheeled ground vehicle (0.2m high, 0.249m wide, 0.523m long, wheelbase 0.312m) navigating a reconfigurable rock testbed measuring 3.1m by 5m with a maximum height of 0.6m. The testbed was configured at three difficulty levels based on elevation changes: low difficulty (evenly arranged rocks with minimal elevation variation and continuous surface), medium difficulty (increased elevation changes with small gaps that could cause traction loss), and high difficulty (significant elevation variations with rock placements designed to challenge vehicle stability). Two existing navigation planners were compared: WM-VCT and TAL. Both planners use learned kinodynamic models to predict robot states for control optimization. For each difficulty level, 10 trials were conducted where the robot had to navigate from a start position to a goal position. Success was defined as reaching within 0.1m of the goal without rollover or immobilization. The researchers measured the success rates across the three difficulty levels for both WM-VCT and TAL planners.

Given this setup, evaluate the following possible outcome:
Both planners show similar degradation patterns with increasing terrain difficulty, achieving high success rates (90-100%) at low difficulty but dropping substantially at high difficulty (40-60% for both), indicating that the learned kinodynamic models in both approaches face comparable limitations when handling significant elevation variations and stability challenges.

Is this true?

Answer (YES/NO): NO